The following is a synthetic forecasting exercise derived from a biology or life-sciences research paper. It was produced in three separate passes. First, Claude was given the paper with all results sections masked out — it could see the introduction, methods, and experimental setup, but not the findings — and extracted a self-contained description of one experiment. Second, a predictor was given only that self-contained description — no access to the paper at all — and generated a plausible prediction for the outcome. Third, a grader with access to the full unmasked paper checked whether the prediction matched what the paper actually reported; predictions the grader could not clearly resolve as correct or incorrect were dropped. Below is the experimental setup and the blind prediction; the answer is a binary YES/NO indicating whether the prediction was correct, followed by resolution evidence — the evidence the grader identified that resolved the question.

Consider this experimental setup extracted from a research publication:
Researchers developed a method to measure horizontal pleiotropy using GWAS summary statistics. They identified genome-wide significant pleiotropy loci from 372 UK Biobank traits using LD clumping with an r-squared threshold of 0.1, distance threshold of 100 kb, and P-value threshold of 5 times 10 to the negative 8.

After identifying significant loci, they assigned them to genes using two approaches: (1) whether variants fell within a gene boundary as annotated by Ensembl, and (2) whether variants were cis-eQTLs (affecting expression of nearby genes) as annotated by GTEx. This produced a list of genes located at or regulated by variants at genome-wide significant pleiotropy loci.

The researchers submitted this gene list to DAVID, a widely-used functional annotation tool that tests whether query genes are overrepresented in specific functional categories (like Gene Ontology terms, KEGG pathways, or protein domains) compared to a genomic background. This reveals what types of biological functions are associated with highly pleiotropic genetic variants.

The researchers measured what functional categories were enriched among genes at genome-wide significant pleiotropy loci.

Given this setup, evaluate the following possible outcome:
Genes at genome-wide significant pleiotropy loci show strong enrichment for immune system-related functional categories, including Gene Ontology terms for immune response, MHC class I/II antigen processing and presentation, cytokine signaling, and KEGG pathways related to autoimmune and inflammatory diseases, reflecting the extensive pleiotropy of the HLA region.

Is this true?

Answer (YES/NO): NO